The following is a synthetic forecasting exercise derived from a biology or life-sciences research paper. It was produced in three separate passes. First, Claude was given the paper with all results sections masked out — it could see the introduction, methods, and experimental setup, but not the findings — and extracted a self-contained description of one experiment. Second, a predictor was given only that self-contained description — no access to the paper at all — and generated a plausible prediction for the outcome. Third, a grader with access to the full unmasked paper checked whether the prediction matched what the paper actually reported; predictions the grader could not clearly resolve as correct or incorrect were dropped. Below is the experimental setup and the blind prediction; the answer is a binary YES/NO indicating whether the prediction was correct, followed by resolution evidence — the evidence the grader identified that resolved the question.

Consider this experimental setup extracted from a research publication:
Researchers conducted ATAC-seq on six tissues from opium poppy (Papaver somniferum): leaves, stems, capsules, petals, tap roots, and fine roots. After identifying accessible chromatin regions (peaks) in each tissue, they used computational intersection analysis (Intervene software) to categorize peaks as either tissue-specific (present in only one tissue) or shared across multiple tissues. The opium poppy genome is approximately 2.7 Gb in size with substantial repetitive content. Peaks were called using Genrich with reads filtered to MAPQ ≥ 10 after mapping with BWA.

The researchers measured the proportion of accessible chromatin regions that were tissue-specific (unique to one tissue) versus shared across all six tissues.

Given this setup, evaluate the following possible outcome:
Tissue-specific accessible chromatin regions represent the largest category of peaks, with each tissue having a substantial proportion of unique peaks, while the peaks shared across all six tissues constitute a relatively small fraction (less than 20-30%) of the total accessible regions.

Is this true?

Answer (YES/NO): YES